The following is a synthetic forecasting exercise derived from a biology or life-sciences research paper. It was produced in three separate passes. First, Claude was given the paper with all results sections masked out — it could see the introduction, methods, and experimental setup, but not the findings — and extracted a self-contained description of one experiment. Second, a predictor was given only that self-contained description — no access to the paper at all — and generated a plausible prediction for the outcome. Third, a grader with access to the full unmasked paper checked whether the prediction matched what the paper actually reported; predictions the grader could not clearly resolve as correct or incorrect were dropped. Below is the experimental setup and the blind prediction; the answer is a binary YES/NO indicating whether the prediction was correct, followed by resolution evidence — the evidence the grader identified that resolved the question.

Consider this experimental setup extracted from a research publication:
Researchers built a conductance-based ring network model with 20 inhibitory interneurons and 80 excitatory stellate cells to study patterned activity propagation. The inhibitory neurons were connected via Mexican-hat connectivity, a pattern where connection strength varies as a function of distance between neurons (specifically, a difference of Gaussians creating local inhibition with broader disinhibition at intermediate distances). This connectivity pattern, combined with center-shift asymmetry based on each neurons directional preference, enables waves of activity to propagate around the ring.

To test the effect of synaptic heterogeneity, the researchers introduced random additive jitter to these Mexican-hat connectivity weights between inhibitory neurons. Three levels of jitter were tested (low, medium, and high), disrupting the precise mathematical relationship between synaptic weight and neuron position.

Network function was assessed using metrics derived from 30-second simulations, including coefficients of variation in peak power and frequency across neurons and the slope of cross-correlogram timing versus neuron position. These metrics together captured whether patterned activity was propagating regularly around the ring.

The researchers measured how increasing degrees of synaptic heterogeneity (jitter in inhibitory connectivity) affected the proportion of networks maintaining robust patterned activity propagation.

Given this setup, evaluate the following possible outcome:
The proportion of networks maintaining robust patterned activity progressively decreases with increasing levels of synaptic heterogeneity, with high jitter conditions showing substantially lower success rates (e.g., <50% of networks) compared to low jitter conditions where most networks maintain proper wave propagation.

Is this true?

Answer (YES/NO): YES